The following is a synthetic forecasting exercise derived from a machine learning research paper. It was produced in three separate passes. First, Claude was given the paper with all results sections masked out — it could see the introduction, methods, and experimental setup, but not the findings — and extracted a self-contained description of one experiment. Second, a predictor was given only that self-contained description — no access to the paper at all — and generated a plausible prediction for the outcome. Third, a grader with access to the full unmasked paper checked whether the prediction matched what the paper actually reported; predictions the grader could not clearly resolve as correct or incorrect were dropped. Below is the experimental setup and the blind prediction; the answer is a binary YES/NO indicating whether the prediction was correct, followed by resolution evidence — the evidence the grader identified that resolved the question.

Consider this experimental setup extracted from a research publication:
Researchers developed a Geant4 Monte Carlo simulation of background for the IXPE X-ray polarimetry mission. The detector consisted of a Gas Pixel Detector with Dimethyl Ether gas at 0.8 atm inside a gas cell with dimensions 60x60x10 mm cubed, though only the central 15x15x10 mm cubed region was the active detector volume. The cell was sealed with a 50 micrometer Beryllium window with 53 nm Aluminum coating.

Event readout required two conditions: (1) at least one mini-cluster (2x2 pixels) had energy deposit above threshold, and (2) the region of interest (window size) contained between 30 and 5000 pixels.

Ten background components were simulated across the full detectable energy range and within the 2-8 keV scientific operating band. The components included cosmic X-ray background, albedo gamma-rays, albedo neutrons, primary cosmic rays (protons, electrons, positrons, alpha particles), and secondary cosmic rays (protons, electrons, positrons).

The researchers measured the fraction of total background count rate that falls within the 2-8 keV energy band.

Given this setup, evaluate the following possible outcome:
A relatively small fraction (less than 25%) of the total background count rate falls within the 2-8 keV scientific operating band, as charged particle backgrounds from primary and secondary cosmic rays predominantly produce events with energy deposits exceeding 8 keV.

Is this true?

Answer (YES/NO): NO